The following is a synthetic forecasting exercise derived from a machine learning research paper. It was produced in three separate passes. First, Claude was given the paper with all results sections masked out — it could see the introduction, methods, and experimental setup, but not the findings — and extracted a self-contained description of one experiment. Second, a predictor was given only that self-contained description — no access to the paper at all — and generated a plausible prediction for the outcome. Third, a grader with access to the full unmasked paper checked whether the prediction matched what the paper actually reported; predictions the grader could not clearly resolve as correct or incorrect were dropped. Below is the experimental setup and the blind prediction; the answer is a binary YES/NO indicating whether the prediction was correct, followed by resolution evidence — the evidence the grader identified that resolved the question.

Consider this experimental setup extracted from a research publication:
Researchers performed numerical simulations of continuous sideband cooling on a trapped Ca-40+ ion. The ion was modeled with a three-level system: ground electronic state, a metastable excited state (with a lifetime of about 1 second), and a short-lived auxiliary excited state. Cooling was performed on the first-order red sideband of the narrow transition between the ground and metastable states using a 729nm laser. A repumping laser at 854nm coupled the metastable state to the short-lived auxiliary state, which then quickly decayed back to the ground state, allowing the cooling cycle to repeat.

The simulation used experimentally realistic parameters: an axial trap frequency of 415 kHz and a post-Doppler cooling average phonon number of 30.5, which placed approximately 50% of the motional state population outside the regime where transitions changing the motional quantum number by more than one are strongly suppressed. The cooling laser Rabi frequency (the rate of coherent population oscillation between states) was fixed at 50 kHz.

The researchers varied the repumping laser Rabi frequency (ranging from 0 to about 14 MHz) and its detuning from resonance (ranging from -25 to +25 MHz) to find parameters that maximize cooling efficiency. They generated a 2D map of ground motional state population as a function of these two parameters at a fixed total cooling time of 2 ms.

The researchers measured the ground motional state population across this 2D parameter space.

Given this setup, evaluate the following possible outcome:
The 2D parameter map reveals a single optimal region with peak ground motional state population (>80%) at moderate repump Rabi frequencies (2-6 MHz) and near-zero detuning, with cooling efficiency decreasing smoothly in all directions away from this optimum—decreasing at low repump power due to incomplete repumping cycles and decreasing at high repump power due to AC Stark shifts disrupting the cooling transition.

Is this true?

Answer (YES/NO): NO